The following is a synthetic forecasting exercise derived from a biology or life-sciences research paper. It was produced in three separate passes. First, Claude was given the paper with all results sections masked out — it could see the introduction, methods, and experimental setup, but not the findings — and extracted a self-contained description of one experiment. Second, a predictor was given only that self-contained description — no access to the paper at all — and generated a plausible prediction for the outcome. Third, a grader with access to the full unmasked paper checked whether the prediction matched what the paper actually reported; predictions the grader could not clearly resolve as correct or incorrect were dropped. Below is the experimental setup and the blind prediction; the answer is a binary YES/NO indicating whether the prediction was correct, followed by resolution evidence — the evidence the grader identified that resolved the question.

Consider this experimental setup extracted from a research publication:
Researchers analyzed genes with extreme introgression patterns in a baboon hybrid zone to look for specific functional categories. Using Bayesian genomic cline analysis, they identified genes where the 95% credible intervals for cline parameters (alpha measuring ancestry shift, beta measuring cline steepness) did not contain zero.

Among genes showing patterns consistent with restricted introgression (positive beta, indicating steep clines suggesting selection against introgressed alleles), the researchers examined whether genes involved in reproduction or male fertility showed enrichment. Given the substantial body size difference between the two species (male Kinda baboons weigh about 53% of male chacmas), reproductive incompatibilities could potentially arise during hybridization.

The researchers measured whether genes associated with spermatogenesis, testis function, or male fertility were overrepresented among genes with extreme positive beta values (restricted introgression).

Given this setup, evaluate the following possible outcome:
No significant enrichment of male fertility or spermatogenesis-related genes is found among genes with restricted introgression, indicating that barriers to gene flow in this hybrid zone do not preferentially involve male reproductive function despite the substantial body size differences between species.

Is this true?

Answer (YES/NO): YES